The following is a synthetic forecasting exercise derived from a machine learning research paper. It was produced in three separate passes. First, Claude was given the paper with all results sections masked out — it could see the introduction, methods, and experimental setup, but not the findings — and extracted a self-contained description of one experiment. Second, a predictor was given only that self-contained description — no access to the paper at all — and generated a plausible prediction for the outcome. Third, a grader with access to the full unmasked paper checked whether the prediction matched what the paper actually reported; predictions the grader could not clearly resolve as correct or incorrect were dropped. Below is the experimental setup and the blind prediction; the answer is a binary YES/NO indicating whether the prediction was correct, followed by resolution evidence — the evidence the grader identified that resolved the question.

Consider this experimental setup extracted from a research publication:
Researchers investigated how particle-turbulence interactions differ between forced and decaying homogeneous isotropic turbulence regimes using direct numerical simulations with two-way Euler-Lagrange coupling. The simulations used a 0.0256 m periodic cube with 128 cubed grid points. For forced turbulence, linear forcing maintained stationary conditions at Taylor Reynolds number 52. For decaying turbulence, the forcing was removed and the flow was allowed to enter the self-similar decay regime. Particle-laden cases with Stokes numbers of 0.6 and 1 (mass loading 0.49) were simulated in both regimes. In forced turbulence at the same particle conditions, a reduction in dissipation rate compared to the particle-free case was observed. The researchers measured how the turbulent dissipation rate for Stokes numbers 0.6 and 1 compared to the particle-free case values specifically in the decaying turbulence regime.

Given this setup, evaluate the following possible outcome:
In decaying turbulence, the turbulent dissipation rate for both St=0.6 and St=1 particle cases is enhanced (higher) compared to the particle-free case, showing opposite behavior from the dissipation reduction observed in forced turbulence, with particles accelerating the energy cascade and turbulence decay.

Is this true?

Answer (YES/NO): YES